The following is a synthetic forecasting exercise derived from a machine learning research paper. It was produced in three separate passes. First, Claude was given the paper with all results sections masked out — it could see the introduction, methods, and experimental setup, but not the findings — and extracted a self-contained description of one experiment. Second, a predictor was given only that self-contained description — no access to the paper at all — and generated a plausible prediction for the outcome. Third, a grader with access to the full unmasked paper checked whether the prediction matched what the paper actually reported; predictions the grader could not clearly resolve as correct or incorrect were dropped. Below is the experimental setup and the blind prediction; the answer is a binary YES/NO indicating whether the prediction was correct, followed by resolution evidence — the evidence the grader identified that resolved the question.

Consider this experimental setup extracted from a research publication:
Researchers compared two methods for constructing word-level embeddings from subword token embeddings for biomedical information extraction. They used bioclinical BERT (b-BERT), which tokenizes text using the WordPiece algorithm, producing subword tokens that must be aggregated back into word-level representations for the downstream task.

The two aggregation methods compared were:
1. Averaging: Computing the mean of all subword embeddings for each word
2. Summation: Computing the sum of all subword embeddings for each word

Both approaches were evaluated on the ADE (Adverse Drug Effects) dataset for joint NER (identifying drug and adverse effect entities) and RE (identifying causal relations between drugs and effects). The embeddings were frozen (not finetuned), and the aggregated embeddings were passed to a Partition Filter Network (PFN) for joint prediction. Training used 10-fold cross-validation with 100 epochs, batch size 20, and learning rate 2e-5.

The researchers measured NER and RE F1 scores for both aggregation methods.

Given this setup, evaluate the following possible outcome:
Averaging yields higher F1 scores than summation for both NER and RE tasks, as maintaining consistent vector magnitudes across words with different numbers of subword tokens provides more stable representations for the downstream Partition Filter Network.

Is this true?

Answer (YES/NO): NO